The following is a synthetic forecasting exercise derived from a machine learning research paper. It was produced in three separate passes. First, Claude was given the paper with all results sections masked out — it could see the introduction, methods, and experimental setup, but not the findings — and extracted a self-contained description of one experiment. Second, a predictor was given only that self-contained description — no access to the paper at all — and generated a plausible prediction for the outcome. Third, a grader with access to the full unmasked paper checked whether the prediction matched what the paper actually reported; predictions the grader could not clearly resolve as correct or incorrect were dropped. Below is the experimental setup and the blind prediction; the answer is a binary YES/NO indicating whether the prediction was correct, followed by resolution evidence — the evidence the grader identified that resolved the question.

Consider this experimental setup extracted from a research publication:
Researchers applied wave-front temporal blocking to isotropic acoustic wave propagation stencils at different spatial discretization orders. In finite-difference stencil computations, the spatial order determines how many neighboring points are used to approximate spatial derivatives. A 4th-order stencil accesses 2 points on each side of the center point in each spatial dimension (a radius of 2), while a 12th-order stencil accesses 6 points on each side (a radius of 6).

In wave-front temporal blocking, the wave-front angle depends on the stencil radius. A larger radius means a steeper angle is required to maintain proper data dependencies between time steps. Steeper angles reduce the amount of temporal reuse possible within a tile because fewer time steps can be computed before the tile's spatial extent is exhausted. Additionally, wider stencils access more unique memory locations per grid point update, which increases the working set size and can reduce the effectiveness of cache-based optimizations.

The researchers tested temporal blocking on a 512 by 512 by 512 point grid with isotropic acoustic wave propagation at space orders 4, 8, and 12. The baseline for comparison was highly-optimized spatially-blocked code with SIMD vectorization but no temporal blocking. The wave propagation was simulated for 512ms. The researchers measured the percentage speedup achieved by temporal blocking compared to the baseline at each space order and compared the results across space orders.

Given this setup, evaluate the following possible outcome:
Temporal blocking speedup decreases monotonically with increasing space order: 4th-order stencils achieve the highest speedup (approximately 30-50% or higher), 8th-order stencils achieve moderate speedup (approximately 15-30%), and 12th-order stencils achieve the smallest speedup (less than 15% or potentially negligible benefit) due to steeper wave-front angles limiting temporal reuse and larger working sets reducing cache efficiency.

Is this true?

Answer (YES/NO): NO